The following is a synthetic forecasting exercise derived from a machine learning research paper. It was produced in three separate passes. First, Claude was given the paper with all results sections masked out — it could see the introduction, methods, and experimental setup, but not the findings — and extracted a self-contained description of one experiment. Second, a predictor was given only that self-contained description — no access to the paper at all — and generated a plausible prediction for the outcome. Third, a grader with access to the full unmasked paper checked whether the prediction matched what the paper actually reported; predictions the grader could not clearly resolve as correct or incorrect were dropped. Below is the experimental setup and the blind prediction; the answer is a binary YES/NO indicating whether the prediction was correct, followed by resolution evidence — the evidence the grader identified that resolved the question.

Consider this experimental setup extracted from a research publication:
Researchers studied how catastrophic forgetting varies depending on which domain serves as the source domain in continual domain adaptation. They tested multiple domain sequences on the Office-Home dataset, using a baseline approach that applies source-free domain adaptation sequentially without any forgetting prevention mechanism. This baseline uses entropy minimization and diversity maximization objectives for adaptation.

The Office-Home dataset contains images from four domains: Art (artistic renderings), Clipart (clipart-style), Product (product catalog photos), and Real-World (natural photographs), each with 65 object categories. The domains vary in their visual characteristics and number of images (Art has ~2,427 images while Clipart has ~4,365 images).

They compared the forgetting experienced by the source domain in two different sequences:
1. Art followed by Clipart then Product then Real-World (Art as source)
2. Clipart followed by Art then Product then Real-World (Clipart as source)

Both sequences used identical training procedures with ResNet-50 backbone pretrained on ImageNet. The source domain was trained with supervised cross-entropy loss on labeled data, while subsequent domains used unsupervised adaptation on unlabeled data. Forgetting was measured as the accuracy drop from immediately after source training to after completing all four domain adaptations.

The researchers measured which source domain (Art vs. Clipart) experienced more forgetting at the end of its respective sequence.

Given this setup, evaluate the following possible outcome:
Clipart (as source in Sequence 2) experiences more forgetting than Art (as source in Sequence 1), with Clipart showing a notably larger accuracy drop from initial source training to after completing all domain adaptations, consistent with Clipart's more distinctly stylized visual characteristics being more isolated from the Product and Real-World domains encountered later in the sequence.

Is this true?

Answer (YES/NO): YES